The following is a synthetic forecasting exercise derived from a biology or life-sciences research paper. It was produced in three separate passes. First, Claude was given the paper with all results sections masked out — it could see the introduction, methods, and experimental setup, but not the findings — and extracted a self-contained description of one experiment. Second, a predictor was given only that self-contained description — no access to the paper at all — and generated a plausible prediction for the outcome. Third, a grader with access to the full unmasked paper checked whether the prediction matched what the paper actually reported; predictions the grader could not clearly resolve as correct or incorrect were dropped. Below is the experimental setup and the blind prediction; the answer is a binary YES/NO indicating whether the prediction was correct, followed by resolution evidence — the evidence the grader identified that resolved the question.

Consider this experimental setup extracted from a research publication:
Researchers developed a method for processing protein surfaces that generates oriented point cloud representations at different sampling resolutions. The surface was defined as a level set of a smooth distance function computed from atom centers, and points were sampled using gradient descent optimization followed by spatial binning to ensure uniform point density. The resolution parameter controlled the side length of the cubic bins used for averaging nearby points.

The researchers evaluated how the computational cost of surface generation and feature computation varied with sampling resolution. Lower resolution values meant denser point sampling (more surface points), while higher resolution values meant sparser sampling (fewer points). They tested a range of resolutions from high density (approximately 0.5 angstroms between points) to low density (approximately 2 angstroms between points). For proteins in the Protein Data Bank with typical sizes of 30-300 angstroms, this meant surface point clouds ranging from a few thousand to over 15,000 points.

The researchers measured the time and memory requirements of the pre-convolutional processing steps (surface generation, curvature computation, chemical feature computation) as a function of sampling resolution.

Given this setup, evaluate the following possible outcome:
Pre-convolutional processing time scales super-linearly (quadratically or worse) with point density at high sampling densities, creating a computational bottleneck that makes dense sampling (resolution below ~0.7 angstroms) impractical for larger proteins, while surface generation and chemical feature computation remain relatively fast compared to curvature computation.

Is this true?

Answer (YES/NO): NO